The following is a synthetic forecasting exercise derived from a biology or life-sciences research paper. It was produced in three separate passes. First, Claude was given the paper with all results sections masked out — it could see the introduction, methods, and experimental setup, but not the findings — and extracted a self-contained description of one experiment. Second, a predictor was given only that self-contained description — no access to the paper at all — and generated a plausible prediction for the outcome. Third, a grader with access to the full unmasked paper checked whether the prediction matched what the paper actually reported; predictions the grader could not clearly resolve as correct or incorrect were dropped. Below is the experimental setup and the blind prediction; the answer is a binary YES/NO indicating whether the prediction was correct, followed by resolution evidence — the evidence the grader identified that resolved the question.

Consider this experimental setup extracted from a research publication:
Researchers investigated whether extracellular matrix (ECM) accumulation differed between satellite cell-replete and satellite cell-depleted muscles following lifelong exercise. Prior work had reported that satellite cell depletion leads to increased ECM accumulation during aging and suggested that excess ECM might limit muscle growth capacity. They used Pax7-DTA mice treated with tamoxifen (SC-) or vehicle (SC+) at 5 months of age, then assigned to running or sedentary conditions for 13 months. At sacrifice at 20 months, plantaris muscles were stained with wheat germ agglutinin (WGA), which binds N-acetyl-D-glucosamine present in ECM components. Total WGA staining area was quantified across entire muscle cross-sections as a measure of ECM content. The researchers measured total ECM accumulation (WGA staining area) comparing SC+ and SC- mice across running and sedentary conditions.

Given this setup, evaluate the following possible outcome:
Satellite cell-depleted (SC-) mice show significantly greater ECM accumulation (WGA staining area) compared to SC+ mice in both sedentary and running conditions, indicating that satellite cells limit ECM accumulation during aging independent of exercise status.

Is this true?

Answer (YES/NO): NO